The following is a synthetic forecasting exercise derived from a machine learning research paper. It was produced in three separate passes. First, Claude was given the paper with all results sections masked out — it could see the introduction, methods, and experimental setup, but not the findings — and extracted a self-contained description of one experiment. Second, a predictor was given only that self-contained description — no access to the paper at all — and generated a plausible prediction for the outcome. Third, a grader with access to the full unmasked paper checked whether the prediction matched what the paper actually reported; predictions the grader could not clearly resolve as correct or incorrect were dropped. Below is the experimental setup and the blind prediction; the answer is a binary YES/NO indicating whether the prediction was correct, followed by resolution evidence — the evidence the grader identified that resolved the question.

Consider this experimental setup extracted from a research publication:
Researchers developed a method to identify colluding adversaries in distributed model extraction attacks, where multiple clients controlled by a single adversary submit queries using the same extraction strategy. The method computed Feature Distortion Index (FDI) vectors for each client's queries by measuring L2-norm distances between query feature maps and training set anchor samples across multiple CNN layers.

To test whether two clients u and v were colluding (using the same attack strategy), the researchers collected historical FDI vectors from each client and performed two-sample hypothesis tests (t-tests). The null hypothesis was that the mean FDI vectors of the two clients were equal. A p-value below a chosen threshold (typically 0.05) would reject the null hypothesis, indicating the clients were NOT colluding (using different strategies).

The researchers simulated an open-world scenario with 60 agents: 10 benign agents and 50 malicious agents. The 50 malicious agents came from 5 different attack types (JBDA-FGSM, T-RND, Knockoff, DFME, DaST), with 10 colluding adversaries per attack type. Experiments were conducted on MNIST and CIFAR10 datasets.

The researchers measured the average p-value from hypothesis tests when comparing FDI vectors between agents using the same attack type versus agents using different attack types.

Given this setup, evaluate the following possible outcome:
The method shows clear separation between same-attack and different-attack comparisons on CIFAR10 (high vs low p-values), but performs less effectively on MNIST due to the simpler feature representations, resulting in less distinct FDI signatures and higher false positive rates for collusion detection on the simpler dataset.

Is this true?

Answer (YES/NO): NO